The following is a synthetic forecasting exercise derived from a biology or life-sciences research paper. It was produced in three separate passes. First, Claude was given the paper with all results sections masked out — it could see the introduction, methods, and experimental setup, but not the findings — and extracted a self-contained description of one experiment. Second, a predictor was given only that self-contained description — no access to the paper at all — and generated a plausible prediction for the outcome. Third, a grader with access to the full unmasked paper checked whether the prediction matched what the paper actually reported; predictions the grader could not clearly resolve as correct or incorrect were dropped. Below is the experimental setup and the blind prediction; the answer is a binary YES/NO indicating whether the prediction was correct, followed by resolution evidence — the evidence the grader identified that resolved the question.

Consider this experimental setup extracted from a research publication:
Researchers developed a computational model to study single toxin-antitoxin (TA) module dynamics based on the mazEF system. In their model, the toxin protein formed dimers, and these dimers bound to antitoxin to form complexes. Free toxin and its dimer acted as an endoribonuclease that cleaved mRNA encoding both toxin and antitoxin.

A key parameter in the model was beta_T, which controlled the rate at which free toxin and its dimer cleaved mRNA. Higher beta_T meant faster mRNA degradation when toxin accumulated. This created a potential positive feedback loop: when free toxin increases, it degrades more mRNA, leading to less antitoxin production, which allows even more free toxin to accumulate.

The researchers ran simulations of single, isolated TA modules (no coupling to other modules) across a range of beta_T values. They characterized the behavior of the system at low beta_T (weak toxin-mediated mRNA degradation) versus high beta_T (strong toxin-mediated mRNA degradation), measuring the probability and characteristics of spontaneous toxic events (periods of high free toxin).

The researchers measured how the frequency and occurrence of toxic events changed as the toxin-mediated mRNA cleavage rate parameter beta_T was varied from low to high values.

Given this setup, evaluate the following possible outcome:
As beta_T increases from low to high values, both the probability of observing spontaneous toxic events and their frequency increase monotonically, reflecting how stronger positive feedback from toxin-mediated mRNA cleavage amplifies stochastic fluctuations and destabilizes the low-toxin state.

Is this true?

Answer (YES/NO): NO